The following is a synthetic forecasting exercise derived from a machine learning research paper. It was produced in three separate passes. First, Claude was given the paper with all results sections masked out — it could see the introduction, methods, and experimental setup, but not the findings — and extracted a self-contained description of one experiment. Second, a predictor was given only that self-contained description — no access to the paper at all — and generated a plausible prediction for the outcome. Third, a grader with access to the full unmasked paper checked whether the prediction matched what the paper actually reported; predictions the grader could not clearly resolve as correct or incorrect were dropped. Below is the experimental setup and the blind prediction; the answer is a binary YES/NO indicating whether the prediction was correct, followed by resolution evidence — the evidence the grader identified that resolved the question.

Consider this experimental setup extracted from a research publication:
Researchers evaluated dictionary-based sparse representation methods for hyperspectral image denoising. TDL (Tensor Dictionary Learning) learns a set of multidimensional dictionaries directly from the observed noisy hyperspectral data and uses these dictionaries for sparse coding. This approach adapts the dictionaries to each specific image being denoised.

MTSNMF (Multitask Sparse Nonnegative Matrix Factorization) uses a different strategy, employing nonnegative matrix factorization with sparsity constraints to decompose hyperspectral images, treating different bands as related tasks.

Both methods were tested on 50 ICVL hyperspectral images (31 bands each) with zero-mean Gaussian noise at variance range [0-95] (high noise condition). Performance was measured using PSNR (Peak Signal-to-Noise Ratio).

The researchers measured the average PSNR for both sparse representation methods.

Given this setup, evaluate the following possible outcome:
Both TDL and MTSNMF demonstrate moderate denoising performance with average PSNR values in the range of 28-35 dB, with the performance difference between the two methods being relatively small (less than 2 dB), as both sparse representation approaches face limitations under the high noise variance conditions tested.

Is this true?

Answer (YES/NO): NO